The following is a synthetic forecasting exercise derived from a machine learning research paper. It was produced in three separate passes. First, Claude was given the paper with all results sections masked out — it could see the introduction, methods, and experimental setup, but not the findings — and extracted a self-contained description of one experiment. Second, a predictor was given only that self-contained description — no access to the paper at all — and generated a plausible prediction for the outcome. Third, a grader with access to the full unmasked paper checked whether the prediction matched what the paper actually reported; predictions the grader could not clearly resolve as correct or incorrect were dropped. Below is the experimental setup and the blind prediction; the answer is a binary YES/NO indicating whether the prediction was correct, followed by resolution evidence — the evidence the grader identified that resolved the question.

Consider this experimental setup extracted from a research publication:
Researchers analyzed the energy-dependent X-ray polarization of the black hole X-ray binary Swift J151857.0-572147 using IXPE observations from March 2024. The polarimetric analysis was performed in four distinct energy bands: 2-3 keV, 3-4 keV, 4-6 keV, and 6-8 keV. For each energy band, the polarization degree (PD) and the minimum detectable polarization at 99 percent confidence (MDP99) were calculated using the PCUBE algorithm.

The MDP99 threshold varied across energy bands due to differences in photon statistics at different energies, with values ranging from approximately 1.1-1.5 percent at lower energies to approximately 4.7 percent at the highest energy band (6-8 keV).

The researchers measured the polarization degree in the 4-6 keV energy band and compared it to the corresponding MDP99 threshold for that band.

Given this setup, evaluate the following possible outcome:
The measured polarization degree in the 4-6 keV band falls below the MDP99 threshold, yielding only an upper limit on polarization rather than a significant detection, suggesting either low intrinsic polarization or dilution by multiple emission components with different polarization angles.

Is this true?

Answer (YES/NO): YES